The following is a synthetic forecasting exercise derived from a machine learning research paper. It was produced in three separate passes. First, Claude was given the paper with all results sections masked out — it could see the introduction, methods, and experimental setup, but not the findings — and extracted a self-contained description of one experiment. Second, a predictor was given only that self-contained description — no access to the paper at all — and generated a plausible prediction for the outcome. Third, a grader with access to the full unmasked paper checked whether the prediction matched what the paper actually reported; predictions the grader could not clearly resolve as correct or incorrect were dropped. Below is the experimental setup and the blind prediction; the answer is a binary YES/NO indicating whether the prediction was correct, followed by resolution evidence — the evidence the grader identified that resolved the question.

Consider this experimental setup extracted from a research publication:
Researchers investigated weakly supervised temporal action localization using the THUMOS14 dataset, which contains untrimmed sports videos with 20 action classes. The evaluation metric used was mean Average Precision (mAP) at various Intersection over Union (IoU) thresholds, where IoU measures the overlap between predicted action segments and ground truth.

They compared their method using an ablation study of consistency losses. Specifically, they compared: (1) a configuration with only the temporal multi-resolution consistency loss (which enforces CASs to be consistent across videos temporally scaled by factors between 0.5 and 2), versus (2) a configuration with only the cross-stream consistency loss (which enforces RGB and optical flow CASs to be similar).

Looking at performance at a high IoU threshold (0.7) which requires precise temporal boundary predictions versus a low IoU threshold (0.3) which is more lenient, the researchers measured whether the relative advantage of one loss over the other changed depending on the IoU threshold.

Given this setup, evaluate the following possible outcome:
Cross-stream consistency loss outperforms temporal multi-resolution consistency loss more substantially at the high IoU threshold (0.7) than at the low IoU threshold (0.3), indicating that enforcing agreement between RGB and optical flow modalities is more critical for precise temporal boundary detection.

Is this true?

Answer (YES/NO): NO